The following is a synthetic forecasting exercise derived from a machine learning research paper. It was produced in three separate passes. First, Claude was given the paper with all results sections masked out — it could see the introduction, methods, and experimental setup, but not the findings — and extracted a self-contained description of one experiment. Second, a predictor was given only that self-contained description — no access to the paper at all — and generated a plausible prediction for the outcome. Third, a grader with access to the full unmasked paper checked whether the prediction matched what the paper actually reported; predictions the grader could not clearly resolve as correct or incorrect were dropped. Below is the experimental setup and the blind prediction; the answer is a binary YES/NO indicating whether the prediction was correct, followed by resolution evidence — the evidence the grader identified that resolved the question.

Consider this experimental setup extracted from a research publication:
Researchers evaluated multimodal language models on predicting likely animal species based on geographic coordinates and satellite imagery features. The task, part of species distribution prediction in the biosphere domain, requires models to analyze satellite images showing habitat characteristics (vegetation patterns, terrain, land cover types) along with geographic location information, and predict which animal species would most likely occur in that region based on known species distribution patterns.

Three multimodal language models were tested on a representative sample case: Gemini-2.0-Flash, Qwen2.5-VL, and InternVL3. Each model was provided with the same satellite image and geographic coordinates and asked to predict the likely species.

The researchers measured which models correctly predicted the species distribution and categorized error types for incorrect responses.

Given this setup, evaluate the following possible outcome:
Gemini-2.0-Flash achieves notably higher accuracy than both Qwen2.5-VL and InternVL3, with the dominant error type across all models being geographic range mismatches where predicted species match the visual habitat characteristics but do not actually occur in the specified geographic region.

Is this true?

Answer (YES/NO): NO